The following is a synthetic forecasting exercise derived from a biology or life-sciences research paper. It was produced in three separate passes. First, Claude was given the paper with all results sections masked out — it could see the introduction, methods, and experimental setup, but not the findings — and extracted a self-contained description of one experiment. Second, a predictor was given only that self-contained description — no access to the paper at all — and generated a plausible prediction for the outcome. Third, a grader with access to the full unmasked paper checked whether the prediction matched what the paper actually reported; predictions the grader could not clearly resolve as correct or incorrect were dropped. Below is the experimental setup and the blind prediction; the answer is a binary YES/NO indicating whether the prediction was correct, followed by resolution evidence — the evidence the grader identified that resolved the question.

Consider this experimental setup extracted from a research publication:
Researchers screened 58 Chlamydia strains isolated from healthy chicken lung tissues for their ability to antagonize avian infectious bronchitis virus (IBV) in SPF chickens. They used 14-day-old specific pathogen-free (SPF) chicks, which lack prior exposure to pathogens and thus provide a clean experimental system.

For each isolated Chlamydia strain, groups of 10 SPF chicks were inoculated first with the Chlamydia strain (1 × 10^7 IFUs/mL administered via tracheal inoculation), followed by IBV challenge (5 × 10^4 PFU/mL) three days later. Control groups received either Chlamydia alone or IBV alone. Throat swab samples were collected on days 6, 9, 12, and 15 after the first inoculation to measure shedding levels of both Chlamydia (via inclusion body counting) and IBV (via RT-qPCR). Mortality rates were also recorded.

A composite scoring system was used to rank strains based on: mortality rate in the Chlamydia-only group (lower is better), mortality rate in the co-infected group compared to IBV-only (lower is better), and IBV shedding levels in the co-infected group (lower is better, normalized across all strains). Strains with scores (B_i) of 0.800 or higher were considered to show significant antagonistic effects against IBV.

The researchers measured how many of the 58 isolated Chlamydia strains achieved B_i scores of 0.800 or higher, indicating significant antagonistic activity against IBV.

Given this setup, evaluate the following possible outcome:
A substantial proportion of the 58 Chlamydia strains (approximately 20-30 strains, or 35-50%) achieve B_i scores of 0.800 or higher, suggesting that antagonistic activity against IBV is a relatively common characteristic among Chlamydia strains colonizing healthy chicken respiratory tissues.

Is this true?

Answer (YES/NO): NO